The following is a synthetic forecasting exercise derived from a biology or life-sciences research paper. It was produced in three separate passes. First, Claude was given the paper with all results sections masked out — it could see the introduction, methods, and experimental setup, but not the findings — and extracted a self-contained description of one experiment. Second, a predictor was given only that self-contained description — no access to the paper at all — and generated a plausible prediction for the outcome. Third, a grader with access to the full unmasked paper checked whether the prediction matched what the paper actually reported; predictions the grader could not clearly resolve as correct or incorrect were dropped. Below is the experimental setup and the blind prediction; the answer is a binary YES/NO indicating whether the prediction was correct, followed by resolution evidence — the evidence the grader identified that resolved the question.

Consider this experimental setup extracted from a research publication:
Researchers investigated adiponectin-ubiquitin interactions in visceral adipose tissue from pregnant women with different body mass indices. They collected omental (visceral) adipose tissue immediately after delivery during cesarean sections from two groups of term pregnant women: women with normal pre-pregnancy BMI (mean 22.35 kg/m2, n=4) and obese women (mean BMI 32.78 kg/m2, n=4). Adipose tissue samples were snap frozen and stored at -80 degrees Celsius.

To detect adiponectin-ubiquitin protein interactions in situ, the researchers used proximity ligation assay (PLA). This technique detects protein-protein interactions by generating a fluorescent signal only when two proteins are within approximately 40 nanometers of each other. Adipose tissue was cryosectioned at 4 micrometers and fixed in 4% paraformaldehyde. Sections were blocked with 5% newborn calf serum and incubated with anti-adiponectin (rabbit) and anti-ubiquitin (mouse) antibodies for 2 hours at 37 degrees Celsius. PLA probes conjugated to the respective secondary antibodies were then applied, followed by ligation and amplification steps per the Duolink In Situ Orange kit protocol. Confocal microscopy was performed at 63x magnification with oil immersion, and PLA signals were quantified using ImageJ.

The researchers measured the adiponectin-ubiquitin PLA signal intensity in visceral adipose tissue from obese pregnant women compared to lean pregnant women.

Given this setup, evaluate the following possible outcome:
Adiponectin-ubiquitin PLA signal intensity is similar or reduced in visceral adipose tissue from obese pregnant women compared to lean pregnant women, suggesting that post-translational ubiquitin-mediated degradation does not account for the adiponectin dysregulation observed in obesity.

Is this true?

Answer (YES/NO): NO